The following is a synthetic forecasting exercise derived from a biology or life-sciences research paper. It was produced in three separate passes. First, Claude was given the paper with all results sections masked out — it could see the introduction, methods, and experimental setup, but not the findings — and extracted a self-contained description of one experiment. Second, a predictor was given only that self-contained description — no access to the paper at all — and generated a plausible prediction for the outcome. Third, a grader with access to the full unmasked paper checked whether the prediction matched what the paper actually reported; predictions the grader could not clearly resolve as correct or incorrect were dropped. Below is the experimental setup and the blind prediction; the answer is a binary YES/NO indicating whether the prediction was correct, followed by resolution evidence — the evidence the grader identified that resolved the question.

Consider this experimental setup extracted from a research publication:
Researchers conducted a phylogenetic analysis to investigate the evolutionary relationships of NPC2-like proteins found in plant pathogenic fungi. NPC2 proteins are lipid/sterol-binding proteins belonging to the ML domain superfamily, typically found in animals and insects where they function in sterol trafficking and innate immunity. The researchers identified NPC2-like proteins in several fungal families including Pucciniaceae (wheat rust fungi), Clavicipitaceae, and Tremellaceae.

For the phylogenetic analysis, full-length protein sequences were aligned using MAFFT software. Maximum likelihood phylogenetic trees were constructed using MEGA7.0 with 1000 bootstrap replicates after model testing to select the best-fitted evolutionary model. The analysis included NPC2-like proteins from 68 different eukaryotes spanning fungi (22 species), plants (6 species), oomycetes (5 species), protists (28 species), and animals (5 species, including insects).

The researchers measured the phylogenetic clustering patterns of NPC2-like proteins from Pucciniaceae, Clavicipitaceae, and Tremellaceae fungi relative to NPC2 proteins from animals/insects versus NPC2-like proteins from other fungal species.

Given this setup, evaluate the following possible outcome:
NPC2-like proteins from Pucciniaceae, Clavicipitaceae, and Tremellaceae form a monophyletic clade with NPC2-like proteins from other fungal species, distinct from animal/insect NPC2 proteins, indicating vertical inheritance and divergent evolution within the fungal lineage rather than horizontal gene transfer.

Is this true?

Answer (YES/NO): NO